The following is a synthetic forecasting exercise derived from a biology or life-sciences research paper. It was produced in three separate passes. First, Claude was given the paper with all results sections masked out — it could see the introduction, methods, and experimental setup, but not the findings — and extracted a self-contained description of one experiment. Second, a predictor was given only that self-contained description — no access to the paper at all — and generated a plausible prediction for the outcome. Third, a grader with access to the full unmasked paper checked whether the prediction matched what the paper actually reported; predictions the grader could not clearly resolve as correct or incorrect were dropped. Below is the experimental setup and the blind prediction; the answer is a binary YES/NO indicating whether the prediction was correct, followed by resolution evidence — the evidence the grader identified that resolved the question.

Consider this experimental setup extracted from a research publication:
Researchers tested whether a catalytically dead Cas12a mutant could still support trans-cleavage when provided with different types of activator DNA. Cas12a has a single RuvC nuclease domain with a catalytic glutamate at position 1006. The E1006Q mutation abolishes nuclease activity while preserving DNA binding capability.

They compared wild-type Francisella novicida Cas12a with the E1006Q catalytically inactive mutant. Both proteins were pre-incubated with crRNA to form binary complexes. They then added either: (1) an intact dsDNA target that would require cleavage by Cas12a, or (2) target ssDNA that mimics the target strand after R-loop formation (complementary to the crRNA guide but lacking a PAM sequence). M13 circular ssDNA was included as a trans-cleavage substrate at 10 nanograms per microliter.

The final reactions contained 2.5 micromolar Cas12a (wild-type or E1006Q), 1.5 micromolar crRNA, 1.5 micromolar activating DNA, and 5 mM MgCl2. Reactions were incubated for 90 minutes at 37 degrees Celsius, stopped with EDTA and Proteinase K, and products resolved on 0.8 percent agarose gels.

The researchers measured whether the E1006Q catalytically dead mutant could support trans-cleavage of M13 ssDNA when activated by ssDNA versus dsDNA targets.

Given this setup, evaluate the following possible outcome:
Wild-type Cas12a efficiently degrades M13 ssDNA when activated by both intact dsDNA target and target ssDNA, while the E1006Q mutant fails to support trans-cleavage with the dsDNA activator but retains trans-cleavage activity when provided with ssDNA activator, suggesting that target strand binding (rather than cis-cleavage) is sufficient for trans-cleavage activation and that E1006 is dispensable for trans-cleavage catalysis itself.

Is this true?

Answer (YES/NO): NO